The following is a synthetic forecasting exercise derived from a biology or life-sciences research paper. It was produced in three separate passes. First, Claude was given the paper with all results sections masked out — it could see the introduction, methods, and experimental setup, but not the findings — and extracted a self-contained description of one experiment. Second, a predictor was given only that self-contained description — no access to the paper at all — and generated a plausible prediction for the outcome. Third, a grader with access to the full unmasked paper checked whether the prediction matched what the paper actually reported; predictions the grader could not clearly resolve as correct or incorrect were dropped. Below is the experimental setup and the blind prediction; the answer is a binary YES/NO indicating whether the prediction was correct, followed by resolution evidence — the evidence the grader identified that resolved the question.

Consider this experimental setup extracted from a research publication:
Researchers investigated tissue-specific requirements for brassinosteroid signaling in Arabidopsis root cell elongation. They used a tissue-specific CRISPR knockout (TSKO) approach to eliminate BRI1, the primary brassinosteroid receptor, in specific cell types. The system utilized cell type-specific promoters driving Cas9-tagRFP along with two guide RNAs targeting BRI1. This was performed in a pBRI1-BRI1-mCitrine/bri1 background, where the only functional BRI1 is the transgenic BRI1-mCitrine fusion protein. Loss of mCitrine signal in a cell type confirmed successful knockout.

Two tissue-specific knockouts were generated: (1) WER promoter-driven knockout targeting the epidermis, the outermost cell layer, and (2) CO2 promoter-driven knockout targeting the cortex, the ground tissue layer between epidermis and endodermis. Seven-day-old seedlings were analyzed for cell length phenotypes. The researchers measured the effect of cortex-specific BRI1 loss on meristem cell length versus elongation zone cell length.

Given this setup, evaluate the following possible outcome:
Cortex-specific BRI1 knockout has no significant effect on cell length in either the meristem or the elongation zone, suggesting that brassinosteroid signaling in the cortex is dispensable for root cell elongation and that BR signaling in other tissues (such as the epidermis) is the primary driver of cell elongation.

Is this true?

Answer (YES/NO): NO